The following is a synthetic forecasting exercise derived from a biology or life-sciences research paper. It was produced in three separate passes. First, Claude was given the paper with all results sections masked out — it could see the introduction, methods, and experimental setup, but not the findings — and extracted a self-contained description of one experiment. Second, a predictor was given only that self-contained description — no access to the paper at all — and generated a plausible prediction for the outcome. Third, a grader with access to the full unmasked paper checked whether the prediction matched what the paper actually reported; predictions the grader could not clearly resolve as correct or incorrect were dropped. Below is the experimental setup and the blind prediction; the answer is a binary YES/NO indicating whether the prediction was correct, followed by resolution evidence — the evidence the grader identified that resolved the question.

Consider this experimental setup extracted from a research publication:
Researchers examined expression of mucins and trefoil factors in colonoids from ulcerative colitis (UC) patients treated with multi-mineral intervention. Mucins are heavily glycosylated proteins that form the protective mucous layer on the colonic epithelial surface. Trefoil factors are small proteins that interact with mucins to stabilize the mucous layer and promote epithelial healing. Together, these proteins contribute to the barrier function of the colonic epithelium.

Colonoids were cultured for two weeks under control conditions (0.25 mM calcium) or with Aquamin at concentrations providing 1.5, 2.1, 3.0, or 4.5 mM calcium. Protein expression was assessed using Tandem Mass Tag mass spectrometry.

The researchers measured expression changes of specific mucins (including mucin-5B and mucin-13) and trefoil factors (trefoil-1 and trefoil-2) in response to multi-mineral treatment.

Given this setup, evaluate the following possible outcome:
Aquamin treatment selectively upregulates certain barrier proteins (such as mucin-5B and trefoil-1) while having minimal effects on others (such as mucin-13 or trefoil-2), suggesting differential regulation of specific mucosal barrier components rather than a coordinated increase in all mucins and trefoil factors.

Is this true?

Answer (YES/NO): NO